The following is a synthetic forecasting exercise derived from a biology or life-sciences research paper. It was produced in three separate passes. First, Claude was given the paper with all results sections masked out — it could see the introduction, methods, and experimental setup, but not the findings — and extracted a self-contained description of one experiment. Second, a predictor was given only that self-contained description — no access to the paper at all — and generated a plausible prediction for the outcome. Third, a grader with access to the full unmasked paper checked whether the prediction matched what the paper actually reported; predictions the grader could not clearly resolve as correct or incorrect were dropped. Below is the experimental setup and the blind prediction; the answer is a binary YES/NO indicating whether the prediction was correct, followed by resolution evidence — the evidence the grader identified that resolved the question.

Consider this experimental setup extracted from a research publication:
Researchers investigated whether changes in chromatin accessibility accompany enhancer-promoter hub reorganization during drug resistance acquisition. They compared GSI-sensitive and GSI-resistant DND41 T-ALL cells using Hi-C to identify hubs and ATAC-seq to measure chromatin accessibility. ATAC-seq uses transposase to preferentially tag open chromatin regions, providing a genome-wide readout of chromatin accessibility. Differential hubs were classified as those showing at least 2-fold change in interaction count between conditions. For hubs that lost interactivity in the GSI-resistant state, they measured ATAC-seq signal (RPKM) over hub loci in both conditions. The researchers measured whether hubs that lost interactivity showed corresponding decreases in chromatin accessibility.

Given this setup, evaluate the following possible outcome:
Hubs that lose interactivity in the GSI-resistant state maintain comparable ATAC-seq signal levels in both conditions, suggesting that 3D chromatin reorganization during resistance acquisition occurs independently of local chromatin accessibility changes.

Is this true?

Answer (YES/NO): NO